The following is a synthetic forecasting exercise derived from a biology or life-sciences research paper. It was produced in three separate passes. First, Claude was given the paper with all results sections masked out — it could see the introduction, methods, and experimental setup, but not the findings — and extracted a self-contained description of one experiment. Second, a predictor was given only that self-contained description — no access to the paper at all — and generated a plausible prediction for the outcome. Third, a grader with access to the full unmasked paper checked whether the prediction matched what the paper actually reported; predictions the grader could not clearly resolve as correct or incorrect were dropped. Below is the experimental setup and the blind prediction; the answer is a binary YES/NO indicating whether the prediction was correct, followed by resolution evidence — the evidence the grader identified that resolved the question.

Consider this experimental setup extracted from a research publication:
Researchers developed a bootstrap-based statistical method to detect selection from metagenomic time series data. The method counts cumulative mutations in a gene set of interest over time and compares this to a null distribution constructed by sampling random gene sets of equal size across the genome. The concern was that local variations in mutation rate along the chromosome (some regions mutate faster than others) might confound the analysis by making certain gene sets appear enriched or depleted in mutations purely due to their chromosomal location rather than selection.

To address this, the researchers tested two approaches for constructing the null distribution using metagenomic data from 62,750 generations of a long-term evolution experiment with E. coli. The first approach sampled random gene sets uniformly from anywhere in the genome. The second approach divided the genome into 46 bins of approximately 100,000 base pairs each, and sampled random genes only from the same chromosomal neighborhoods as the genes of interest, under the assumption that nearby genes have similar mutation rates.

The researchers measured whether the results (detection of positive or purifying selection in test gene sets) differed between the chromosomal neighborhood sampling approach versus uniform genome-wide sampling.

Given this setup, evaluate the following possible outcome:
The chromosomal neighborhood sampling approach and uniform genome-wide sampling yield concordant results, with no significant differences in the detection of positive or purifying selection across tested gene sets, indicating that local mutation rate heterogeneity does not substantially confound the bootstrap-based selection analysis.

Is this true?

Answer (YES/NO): YES